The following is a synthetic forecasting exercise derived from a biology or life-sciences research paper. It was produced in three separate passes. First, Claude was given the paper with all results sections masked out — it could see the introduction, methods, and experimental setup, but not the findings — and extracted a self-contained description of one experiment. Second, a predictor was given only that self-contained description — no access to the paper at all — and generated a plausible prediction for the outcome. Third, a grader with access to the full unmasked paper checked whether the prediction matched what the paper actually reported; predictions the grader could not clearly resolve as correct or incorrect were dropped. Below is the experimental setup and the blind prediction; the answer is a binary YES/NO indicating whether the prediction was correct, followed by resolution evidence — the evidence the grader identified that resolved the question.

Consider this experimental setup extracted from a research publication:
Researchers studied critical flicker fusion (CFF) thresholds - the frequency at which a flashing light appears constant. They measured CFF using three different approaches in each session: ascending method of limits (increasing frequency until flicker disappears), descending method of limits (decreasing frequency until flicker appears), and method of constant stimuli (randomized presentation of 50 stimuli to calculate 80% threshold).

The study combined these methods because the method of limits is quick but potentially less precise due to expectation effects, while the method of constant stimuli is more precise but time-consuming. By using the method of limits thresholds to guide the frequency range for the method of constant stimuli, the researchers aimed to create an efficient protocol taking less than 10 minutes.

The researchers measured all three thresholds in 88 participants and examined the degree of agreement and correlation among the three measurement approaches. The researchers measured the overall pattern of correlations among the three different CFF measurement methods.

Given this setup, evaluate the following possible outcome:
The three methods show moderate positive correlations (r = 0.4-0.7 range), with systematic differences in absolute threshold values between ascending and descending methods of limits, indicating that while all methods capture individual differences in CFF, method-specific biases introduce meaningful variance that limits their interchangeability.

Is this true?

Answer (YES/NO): NO